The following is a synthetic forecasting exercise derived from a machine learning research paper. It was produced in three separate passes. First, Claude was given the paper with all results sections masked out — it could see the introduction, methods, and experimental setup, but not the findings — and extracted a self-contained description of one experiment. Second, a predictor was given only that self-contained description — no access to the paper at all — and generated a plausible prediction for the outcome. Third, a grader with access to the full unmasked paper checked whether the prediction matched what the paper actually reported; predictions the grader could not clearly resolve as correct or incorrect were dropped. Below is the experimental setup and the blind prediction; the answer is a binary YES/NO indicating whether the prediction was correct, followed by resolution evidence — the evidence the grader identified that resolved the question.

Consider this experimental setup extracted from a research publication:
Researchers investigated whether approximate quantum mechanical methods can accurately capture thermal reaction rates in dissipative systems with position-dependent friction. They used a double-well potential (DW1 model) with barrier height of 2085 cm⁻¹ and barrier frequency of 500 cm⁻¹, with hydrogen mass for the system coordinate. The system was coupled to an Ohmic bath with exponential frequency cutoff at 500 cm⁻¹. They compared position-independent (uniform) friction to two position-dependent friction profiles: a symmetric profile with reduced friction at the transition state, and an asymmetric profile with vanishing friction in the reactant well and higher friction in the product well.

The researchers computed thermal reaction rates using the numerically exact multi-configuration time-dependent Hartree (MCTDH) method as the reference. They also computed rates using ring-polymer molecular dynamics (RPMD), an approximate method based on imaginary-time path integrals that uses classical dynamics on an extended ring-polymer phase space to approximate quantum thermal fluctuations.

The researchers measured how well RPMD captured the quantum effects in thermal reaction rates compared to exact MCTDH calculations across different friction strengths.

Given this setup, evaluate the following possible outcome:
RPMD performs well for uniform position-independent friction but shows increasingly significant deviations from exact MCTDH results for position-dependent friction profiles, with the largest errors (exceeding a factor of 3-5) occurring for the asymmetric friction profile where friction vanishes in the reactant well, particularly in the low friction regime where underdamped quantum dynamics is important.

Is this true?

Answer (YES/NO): NO